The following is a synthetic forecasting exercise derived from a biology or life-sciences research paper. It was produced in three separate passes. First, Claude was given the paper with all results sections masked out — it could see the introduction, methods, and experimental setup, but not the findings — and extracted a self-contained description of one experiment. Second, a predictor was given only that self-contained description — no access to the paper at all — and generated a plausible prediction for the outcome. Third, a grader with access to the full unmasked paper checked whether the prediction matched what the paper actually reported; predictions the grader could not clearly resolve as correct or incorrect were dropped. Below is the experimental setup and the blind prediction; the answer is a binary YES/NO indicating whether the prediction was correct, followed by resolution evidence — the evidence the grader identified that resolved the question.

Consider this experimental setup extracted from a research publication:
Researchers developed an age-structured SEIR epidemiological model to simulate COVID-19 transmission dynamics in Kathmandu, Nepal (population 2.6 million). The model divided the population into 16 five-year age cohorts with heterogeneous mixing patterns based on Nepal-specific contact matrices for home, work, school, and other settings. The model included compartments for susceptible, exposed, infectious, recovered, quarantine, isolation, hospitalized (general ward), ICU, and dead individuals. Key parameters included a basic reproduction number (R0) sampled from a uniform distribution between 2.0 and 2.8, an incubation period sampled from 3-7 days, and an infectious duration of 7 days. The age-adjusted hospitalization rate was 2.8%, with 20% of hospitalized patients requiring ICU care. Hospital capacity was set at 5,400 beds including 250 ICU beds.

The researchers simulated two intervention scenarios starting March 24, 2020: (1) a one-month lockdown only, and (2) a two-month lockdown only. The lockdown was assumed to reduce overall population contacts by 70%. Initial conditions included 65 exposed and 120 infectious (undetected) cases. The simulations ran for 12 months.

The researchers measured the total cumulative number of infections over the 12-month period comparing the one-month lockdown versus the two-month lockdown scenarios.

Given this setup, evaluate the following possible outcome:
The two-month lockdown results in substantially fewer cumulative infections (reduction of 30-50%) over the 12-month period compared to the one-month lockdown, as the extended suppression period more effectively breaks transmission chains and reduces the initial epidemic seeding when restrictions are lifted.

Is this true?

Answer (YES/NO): NO